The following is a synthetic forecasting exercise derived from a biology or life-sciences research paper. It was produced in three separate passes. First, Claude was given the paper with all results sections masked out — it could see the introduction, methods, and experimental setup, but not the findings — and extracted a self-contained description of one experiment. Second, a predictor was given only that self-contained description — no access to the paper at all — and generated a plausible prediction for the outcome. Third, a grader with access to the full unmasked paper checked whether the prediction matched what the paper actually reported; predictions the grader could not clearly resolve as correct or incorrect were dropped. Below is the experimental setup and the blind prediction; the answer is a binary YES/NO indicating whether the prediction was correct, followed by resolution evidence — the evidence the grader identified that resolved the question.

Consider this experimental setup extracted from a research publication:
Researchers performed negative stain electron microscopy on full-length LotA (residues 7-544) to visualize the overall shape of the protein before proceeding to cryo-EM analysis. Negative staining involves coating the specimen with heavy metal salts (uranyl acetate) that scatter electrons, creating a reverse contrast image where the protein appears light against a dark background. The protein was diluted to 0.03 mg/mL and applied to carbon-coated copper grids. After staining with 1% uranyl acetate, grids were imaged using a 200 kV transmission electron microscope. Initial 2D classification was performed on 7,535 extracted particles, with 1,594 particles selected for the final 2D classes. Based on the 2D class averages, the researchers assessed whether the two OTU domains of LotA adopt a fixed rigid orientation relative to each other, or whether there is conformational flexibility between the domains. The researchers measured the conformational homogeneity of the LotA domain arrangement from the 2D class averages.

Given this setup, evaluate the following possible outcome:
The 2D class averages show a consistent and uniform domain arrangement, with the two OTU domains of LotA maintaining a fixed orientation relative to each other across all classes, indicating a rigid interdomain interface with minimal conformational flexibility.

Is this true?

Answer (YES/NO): NO